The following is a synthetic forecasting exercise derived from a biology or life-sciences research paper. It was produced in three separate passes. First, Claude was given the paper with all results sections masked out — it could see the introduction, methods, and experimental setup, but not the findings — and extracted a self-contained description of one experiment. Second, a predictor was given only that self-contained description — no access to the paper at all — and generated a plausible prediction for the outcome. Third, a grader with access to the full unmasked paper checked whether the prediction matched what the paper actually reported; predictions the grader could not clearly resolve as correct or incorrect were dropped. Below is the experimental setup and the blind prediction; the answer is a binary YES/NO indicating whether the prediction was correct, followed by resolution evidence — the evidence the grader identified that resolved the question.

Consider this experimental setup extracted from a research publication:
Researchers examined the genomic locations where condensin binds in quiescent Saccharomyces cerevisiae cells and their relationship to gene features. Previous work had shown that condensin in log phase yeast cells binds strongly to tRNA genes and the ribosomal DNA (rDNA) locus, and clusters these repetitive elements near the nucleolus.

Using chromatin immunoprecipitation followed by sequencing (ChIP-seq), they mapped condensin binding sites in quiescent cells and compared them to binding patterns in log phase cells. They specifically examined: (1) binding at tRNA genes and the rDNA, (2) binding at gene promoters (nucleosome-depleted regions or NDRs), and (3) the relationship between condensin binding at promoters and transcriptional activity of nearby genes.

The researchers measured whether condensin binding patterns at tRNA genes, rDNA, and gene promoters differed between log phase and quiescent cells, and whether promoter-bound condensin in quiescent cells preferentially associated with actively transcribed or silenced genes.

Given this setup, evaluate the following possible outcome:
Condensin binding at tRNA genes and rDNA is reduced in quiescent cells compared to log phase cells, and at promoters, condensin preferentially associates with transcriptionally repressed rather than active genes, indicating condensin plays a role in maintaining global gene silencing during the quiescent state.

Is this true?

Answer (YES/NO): NO